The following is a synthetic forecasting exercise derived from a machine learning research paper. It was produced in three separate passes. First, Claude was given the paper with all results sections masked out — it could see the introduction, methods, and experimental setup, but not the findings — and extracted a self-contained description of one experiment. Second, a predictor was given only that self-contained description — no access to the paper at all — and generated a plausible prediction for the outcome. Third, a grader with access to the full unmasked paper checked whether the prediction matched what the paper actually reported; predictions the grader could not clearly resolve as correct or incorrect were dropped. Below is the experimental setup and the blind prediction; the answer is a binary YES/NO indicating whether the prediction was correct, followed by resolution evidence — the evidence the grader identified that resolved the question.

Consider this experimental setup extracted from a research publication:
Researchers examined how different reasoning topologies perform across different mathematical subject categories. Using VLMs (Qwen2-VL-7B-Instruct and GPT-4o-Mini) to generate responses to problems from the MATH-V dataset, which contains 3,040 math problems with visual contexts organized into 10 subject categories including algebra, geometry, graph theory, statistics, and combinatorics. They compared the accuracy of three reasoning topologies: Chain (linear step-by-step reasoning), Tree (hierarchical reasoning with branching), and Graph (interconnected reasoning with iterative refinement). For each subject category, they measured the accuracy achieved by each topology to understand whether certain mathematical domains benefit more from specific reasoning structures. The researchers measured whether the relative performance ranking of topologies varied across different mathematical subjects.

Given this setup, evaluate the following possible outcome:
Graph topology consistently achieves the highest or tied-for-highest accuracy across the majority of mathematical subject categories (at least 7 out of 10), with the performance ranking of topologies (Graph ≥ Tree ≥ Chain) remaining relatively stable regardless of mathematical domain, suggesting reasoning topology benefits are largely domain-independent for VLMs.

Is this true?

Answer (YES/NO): NO